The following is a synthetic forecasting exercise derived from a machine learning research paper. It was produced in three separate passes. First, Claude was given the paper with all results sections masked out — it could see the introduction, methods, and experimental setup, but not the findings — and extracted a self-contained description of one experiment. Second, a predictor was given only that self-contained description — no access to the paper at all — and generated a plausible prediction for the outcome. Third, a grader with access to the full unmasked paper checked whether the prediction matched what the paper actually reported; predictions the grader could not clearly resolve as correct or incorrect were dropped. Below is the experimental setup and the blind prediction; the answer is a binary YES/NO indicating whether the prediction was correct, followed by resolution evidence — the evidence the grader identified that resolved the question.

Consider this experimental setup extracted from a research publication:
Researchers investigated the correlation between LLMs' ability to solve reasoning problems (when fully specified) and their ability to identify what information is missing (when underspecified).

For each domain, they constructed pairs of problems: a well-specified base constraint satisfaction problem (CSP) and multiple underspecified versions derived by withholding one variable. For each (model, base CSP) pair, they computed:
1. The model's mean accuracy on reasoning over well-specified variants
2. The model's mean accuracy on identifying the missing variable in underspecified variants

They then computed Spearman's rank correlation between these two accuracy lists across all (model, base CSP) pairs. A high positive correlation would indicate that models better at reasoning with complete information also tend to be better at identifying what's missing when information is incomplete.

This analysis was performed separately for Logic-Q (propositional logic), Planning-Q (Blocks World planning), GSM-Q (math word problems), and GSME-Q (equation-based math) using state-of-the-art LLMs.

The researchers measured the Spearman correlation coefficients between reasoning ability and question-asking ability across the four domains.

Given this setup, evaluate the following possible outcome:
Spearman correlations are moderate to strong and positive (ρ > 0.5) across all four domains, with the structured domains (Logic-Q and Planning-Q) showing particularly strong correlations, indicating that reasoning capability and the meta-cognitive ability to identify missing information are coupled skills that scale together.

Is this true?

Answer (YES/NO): NO